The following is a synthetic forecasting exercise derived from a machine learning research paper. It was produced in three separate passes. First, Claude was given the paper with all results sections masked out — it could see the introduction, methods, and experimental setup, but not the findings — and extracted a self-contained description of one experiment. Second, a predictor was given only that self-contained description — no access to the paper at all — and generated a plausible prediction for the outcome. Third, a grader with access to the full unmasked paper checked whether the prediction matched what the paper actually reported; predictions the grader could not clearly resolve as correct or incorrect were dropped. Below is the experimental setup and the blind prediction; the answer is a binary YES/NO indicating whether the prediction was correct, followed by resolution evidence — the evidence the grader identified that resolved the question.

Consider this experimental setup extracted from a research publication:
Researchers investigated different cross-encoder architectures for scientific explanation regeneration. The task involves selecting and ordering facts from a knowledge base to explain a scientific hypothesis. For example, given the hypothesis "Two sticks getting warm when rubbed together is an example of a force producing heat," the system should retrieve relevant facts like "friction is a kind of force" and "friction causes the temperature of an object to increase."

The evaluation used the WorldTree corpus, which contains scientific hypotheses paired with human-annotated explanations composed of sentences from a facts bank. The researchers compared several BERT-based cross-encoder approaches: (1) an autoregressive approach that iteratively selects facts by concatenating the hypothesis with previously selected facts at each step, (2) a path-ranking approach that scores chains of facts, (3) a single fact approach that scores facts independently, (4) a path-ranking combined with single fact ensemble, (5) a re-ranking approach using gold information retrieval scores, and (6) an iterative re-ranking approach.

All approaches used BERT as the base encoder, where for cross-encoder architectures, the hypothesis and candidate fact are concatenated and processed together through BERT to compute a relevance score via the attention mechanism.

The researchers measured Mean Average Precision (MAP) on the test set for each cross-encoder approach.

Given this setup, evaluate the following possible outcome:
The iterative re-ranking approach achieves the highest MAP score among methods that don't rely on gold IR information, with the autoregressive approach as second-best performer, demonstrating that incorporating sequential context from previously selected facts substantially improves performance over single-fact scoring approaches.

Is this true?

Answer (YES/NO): NO